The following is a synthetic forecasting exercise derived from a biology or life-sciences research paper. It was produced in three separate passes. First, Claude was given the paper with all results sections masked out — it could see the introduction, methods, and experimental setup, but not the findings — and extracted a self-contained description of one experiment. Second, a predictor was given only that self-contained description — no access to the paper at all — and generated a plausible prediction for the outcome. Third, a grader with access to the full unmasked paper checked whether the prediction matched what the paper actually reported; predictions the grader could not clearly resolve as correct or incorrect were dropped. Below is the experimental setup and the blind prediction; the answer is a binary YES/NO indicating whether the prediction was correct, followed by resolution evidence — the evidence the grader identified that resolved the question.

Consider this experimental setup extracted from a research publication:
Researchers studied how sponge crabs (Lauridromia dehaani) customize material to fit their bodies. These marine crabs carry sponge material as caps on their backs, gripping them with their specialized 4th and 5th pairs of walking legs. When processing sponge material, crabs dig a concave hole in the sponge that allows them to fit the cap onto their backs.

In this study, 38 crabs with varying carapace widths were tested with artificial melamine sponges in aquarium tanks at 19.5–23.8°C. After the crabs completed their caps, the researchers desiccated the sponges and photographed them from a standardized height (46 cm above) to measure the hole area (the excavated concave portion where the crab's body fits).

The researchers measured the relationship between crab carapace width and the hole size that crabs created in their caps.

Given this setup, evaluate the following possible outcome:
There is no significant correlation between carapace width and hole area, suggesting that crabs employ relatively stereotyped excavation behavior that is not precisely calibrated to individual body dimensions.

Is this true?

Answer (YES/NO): NO